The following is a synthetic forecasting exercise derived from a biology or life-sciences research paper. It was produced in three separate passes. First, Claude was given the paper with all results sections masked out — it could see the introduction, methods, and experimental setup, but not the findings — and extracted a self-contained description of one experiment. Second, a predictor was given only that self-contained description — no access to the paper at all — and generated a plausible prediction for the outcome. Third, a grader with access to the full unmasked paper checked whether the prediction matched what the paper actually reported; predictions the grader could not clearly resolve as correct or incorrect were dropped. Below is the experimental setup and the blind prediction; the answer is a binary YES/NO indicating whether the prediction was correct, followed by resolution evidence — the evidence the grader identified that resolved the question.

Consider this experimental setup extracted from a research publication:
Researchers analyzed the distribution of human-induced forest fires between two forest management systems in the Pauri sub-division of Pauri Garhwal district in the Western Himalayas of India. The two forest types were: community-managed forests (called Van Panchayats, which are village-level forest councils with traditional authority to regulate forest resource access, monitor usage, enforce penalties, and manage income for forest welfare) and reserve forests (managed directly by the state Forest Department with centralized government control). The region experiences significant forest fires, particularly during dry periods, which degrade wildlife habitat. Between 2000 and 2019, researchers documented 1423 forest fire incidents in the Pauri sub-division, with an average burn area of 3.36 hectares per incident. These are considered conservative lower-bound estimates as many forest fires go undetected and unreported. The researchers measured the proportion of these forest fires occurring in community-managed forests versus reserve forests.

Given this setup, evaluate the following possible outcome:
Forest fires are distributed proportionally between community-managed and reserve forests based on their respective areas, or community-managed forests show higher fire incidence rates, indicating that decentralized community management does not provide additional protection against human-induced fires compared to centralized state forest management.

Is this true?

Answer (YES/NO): YES